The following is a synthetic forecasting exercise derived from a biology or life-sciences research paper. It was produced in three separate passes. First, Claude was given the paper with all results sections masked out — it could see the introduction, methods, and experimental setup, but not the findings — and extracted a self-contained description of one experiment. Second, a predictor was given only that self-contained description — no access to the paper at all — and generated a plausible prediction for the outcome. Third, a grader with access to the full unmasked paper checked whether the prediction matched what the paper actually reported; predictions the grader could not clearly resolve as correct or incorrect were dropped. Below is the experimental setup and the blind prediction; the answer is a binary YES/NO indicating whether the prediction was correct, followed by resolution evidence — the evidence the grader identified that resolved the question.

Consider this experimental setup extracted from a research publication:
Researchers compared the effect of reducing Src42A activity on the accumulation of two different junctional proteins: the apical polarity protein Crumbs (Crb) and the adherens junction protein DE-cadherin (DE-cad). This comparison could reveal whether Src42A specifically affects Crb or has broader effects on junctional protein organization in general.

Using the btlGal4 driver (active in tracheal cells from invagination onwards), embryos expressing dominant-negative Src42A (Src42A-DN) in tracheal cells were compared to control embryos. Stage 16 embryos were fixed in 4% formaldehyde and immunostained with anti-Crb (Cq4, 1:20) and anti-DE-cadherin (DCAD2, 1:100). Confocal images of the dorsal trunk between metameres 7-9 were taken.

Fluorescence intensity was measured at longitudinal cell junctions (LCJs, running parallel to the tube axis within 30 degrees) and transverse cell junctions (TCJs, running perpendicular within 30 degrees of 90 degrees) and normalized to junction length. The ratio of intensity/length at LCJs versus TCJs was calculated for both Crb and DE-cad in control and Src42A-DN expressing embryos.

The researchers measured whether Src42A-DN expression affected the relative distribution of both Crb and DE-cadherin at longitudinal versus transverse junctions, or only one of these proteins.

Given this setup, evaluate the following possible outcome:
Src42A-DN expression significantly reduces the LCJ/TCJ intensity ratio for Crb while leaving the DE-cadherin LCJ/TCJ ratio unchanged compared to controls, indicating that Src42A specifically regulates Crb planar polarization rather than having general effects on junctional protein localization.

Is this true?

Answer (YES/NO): YES